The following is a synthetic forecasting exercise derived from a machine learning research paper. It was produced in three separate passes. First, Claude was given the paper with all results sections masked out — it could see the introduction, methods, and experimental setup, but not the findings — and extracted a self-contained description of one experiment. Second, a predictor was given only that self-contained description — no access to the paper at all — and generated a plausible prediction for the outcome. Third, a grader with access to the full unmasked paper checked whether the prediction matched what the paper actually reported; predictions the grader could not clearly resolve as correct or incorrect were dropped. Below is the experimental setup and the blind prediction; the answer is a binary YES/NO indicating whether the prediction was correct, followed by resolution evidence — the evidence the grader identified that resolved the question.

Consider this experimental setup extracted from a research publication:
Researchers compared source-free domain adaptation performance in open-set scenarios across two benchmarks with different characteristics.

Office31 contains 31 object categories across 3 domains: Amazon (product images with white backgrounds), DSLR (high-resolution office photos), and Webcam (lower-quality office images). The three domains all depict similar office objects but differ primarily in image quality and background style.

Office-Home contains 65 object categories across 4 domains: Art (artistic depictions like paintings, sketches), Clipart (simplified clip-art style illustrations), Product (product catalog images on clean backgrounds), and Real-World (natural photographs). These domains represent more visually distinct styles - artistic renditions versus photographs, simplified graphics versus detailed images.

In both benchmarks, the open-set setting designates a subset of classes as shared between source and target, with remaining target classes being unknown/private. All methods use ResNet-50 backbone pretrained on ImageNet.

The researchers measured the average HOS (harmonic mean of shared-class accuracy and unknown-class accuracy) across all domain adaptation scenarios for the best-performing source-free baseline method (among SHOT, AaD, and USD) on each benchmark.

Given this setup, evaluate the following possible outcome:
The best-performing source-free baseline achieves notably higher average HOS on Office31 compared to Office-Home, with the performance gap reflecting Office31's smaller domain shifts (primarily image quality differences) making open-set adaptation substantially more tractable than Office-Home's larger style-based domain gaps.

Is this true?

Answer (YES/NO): YES